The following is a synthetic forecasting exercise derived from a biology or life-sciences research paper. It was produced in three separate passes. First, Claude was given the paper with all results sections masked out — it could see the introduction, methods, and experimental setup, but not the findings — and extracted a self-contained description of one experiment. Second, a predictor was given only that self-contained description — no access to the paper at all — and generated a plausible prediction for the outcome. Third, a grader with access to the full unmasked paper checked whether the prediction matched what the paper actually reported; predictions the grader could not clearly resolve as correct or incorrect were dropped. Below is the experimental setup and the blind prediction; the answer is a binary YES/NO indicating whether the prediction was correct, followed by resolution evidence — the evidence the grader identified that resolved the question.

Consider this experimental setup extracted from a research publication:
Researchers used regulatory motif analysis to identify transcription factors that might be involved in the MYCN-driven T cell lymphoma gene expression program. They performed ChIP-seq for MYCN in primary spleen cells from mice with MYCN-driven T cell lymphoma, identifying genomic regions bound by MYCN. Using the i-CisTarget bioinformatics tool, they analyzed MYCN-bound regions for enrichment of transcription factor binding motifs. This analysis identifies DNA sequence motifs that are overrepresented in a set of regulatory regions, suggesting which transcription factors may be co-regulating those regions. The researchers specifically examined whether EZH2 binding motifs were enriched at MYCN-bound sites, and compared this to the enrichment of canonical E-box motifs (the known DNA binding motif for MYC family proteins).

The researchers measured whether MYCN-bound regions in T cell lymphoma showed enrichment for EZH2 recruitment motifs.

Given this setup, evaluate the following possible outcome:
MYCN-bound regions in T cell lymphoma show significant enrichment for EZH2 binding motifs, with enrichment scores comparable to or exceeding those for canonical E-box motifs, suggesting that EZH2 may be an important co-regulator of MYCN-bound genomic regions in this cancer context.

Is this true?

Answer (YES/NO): NO